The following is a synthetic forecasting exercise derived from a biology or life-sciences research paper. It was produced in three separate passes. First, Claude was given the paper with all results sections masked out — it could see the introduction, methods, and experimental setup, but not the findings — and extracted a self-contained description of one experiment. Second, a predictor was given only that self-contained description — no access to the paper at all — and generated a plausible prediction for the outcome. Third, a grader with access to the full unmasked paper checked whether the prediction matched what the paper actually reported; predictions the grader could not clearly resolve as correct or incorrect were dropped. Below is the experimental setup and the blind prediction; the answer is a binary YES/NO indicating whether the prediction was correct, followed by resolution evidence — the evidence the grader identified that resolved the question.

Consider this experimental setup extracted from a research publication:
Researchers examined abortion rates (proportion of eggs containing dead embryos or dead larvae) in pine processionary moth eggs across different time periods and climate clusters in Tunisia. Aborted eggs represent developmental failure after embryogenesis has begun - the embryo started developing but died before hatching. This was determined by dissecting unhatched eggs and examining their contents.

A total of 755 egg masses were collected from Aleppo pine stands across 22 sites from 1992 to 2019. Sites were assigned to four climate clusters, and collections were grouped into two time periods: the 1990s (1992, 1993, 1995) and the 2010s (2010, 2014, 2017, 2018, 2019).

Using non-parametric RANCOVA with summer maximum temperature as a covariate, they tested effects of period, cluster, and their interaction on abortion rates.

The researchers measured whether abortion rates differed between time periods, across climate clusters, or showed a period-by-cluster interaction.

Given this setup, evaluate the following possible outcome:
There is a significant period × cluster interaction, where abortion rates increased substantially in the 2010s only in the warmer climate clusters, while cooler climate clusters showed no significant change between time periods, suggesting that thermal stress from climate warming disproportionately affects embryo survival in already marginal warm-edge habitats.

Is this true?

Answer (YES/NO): NO